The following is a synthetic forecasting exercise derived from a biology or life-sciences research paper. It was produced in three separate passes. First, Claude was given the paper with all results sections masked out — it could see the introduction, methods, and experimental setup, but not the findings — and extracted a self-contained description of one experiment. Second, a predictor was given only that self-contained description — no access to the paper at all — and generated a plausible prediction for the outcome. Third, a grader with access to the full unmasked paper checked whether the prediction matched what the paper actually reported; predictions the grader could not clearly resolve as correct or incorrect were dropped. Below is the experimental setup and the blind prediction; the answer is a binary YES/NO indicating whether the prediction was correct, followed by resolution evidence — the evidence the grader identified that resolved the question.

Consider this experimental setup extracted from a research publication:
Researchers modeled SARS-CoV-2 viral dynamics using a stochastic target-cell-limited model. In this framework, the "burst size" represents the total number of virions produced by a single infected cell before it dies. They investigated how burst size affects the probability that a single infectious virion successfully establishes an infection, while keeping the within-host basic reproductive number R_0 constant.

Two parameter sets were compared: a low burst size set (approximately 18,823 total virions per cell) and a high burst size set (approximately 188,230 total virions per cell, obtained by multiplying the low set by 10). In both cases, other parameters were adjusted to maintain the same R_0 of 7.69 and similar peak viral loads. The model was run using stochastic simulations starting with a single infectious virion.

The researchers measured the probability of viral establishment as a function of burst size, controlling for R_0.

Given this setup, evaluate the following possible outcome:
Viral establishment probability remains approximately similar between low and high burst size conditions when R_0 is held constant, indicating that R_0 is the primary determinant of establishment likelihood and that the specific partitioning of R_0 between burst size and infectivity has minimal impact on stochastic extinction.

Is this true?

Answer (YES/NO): NO